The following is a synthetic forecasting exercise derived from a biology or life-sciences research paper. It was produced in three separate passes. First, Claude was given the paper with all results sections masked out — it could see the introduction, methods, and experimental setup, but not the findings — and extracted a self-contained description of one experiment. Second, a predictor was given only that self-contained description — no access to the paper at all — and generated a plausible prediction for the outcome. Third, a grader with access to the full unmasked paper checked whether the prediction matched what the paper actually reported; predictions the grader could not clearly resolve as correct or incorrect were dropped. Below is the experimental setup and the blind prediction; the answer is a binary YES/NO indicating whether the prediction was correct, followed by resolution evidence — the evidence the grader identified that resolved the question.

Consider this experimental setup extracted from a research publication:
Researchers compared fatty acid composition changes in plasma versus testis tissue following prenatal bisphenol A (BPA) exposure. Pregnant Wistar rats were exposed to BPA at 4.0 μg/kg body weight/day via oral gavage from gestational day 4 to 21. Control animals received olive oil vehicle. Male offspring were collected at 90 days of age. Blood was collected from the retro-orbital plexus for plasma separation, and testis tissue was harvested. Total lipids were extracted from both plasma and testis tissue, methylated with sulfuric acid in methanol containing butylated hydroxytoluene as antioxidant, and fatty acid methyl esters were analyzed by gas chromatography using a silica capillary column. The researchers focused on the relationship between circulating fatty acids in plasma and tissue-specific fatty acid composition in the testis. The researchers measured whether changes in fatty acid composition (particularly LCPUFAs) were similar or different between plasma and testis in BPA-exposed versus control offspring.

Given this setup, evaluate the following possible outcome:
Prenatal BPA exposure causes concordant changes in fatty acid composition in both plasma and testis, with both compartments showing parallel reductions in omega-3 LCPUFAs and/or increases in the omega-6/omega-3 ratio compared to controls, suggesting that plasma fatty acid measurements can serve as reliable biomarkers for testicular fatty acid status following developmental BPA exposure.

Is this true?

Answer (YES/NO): NO